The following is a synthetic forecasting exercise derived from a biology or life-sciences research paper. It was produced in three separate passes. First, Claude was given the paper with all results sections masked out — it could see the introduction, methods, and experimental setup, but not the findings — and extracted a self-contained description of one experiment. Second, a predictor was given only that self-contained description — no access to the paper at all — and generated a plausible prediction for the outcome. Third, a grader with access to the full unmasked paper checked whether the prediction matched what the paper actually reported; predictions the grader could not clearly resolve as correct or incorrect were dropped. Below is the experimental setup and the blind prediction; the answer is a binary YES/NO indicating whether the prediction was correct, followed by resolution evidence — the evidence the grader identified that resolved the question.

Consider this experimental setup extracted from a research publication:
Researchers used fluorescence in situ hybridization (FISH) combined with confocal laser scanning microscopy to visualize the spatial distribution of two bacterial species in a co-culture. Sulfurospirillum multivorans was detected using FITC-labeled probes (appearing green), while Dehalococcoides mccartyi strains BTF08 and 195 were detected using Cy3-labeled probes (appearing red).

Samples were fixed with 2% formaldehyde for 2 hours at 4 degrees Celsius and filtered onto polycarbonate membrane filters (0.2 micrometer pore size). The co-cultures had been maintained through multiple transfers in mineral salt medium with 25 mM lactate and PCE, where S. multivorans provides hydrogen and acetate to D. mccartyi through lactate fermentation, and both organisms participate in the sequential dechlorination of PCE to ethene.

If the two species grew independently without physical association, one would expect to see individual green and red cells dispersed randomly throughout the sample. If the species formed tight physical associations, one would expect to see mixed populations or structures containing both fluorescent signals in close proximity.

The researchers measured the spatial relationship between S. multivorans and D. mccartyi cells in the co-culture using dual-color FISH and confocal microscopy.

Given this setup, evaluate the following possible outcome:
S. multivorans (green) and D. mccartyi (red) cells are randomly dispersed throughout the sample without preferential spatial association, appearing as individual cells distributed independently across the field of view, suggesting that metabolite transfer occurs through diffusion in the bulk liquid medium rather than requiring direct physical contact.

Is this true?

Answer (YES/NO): NO